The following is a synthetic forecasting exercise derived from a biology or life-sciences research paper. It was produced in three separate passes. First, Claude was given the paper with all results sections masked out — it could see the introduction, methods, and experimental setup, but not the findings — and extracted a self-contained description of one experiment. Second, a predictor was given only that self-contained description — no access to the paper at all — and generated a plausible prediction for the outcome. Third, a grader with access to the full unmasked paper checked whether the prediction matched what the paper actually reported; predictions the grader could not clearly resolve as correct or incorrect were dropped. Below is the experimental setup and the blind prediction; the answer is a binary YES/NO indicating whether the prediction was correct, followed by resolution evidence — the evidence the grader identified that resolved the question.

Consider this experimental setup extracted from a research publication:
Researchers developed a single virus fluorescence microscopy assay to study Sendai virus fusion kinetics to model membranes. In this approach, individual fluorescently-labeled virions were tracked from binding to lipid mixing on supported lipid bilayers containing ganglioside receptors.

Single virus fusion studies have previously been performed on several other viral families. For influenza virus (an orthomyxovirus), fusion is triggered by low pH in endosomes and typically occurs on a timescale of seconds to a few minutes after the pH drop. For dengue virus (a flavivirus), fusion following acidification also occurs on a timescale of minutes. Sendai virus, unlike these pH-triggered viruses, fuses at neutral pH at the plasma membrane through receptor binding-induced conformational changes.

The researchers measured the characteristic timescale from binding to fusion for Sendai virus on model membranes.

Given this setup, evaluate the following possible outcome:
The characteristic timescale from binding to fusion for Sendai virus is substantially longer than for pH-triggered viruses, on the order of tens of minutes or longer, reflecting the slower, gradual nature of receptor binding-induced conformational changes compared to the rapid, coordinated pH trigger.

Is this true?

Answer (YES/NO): YES